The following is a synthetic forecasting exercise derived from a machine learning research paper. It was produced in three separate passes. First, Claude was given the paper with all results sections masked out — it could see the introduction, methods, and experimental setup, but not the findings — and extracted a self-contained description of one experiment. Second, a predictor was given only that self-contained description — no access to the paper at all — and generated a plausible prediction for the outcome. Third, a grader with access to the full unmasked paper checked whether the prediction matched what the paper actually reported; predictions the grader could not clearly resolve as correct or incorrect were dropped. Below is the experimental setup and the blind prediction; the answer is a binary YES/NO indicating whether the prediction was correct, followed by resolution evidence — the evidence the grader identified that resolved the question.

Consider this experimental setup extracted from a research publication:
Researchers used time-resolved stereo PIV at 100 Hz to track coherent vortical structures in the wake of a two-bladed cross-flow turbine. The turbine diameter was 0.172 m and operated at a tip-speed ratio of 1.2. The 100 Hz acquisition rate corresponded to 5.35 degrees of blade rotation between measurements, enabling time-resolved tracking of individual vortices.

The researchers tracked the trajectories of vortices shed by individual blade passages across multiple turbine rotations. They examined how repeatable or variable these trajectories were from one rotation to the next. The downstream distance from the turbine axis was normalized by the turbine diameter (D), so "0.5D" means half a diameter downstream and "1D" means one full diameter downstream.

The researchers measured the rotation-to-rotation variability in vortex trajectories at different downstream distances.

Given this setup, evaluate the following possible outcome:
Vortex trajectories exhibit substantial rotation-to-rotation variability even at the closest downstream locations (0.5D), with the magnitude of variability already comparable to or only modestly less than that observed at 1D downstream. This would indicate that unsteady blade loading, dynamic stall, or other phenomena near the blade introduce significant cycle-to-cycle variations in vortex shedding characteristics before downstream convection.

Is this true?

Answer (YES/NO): NO